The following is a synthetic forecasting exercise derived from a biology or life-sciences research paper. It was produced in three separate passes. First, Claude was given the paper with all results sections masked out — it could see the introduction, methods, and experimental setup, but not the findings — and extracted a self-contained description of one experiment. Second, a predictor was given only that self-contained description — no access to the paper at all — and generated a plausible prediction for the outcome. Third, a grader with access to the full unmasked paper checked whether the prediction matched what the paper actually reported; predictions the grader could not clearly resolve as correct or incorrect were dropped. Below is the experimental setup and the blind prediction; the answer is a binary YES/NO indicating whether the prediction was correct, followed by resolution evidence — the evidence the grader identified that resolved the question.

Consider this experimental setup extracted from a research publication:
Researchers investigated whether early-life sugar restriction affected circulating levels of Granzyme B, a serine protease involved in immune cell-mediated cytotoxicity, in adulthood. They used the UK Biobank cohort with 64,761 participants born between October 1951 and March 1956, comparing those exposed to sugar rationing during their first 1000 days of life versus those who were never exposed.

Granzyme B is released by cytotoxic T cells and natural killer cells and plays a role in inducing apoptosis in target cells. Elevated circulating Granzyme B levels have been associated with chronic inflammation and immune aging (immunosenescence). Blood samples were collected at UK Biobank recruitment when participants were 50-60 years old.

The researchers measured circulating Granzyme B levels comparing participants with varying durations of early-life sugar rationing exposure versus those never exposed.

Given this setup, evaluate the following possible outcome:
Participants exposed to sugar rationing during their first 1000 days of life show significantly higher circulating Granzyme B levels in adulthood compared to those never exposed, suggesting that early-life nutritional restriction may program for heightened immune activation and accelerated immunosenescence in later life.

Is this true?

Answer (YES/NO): NO